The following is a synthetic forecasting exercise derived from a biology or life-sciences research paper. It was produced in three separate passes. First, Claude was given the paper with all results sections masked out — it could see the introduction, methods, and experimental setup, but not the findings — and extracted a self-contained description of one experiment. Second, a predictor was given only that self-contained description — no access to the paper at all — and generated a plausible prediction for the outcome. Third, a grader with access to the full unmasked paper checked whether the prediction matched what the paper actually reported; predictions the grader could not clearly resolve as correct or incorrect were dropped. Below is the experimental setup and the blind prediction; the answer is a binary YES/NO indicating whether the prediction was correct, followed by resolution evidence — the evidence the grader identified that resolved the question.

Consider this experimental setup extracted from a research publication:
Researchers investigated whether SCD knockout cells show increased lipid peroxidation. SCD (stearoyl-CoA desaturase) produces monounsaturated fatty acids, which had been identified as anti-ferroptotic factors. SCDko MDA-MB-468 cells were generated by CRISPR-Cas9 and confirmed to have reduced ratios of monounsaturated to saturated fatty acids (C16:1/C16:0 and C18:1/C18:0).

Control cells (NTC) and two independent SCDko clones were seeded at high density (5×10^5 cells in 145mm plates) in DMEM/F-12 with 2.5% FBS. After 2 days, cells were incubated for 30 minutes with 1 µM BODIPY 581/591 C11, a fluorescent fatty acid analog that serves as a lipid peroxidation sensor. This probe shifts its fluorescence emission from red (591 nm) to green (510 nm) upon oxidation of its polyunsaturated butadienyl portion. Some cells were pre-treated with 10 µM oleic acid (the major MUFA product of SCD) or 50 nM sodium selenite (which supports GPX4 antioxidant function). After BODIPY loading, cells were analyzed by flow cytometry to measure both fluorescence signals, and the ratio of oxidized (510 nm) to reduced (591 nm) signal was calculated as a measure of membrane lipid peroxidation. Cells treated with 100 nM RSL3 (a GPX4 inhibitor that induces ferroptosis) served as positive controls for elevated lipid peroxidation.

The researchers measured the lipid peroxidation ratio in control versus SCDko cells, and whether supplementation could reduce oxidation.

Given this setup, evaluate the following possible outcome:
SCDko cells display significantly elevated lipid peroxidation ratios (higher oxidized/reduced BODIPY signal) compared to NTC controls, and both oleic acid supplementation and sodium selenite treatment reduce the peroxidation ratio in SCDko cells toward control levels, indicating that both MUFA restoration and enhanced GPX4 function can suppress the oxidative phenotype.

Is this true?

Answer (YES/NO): NO